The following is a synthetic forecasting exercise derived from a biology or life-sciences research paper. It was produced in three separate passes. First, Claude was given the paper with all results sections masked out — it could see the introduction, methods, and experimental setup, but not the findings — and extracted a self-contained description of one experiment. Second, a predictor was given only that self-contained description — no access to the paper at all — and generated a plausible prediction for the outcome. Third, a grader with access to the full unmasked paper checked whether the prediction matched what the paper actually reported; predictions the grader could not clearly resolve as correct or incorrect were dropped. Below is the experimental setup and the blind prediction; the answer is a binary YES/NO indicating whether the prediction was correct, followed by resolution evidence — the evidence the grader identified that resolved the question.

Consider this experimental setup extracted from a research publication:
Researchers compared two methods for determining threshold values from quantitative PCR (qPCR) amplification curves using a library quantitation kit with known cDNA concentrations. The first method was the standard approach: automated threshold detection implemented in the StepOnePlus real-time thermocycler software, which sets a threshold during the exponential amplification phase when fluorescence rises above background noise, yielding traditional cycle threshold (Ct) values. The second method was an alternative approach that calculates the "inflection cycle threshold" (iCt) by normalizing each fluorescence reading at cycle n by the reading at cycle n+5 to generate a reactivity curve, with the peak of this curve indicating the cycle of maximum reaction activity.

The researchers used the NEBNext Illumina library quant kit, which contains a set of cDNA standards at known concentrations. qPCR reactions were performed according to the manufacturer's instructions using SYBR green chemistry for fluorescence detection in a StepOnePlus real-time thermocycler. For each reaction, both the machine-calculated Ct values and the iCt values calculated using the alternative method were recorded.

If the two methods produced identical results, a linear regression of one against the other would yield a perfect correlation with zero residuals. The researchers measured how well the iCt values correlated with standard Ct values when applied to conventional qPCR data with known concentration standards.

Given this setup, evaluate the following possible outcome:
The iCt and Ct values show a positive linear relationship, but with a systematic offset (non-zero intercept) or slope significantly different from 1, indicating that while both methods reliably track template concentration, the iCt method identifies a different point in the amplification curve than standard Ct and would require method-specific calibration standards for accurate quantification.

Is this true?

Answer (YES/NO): NO